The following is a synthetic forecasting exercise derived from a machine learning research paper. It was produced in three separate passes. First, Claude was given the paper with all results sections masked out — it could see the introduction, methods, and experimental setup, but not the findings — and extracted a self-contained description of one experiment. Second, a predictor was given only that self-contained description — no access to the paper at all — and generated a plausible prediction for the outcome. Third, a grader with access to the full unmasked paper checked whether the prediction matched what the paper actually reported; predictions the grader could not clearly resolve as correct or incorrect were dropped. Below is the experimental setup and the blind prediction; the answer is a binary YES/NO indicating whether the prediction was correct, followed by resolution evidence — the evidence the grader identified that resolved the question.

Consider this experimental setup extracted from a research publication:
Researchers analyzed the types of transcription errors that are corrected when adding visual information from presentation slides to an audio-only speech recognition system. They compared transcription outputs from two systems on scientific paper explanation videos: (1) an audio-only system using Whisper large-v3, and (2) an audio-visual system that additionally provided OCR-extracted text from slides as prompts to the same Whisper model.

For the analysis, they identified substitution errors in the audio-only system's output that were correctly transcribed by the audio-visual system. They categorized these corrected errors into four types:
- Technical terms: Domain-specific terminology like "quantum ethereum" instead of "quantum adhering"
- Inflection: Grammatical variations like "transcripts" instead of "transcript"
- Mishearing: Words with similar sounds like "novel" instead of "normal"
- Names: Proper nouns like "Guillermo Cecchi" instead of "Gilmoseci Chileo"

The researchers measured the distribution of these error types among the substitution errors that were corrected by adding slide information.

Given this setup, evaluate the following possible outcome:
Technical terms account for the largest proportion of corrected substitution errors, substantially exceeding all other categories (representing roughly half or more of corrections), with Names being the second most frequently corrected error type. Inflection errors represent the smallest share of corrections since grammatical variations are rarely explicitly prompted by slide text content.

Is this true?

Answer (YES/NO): NO